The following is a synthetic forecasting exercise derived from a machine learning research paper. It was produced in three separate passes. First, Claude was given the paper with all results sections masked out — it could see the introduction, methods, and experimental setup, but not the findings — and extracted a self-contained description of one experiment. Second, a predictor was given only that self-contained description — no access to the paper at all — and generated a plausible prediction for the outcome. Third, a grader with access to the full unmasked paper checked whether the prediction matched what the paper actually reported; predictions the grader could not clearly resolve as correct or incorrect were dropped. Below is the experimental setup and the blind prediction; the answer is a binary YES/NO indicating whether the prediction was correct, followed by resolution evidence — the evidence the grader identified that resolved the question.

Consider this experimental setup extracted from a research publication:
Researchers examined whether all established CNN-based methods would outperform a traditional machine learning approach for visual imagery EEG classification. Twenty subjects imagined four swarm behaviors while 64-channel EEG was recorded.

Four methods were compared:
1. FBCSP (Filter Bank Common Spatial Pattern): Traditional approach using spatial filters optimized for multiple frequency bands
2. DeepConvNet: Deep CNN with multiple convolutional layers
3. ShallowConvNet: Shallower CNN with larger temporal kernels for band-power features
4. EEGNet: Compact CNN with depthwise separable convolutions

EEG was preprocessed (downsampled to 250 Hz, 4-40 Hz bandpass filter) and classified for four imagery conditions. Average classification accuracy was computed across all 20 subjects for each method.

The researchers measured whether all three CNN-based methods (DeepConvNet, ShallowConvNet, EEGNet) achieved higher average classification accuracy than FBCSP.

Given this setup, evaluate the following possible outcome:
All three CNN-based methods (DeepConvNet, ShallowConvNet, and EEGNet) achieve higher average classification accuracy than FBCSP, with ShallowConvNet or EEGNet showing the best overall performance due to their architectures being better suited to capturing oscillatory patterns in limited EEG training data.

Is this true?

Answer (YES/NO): YES